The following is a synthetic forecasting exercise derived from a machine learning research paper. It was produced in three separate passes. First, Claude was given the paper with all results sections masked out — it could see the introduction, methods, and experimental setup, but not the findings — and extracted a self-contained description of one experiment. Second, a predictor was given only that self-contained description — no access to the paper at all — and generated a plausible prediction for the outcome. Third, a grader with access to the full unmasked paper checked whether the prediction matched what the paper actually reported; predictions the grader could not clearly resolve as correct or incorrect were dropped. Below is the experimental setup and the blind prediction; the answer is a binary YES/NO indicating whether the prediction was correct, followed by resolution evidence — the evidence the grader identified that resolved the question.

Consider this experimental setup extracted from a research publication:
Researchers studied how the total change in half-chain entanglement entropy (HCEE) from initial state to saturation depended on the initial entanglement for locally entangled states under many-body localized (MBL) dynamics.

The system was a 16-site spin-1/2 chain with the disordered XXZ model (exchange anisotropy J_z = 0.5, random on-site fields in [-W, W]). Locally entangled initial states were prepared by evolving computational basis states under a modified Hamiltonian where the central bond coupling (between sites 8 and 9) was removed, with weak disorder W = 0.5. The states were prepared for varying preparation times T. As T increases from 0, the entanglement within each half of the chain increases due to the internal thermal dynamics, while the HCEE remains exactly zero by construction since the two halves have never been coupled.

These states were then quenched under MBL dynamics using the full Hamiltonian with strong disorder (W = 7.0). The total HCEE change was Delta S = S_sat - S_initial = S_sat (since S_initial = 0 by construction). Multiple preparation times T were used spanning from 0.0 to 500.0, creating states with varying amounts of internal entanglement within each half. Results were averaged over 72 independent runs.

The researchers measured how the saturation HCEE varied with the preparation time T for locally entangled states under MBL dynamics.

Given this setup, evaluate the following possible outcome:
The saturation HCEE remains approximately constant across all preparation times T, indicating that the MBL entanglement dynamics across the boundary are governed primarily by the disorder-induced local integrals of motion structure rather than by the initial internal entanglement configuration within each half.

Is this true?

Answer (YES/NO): NO